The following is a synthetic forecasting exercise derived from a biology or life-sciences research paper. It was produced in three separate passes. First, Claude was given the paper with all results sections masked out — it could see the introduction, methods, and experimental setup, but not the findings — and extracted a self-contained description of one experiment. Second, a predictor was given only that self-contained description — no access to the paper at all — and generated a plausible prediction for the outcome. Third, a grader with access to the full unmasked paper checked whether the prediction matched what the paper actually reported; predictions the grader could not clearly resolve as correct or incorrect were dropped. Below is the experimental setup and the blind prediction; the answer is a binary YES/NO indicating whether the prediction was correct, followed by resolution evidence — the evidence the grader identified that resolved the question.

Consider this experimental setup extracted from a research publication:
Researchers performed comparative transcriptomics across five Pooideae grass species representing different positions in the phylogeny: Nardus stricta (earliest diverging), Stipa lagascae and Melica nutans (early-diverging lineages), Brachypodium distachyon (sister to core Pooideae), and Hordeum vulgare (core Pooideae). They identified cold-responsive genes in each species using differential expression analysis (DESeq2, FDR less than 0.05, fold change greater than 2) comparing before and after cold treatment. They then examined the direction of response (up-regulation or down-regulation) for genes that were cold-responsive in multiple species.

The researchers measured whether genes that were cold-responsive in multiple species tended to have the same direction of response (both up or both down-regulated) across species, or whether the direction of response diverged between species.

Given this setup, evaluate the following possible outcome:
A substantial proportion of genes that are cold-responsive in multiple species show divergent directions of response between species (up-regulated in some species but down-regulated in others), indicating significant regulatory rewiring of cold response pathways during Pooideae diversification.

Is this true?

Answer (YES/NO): YES